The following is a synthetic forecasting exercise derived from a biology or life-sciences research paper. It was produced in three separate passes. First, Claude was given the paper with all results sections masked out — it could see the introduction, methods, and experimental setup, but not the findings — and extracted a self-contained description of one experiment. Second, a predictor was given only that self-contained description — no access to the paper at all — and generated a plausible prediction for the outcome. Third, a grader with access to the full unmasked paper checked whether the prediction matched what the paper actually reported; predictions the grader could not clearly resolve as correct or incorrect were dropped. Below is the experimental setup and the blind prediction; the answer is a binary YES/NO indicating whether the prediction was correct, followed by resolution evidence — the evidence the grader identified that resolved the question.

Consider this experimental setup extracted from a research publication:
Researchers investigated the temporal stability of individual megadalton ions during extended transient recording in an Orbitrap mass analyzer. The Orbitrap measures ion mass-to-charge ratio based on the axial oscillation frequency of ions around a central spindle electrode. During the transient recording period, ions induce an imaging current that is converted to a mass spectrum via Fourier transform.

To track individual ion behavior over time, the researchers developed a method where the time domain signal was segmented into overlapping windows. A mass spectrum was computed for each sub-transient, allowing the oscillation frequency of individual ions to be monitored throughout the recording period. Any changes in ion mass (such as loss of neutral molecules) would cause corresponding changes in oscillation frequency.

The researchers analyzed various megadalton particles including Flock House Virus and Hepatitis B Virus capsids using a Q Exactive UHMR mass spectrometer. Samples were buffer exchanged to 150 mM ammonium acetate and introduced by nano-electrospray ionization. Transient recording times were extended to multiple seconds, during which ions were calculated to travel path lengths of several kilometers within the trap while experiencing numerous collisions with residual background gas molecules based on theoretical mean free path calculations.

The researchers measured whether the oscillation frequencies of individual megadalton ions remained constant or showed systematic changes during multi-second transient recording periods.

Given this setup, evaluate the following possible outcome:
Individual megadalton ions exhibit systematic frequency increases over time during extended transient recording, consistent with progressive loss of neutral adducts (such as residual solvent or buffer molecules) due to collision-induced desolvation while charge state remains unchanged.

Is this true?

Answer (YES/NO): NO